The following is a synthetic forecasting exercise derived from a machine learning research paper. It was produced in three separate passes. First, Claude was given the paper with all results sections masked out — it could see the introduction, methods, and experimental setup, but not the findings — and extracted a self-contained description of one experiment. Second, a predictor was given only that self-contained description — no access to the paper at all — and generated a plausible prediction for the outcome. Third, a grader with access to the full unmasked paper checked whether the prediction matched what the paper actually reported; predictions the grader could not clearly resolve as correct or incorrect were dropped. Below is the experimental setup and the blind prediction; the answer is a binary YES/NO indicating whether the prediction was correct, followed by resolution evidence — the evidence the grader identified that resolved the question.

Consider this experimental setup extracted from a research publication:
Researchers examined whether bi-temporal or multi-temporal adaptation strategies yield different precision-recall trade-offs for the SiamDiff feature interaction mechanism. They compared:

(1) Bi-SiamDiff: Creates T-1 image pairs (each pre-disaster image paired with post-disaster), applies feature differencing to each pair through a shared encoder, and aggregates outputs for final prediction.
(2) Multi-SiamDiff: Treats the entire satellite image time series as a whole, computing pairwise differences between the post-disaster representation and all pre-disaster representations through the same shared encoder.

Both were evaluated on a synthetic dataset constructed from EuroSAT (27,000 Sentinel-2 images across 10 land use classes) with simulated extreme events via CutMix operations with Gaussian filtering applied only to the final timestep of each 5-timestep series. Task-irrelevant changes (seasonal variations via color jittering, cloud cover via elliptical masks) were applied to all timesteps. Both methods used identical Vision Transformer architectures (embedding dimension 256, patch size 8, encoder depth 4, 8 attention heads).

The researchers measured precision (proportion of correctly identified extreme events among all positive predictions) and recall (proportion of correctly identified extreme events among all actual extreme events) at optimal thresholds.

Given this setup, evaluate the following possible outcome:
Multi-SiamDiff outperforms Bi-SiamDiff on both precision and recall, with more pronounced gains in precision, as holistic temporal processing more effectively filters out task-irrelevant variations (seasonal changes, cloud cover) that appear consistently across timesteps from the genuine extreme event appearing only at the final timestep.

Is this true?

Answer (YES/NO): NO